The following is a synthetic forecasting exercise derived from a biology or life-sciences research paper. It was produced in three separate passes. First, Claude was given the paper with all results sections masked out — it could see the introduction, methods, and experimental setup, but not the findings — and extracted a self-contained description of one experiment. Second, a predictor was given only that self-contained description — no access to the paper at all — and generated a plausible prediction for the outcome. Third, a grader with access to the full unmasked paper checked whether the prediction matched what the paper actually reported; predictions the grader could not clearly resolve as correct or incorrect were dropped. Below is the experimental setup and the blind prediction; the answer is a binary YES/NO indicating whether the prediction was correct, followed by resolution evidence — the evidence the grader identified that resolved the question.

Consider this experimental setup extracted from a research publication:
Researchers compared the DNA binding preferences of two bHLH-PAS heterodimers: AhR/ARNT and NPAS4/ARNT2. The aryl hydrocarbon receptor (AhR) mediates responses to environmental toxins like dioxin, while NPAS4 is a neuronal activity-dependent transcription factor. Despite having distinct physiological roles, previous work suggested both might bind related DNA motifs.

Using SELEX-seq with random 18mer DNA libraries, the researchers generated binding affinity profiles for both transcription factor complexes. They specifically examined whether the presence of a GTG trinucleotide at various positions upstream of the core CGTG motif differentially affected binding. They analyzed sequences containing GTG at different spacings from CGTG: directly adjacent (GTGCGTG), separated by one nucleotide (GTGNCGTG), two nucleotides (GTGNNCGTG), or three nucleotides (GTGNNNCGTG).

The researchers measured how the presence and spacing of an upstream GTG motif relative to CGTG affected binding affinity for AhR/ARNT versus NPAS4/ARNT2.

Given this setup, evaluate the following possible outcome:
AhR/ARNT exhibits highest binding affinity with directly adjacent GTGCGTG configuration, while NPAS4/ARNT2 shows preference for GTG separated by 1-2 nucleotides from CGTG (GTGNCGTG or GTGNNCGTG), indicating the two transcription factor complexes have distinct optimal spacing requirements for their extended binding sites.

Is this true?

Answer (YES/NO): NO